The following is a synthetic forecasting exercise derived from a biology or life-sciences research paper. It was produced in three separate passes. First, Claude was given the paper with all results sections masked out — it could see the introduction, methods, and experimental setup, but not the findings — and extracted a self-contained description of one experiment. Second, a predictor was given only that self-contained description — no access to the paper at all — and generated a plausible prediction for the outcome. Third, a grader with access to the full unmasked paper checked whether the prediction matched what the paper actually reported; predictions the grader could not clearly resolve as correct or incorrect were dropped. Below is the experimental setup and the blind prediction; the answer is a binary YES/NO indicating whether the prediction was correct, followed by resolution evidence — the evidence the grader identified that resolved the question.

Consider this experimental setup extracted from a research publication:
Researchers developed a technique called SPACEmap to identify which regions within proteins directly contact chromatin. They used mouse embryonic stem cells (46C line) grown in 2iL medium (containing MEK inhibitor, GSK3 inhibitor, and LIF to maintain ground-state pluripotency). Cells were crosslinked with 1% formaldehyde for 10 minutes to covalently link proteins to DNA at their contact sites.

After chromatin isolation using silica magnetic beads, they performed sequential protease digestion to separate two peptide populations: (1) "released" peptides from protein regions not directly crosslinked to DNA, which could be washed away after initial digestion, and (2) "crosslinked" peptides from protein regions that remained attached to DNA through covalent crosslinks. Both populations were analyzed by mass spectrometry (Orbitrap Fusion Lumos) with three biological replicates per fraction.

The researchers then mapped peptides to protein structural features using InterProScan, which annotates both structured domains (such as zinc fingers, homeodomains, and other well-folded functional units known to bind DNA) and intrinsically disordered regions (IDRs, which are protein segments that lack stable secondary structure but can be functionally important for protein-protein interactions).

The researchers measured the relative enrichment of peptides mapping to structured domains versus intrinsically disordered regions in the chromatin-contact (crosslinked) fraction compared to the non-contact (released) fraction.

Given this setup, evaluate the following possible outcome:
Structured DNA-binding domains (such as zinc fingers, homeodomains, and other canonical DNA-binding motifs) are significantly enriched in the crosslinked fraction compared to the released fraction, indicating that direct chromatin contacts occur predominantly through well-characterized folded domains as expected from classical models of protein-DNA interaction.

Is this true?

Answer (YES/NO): NO